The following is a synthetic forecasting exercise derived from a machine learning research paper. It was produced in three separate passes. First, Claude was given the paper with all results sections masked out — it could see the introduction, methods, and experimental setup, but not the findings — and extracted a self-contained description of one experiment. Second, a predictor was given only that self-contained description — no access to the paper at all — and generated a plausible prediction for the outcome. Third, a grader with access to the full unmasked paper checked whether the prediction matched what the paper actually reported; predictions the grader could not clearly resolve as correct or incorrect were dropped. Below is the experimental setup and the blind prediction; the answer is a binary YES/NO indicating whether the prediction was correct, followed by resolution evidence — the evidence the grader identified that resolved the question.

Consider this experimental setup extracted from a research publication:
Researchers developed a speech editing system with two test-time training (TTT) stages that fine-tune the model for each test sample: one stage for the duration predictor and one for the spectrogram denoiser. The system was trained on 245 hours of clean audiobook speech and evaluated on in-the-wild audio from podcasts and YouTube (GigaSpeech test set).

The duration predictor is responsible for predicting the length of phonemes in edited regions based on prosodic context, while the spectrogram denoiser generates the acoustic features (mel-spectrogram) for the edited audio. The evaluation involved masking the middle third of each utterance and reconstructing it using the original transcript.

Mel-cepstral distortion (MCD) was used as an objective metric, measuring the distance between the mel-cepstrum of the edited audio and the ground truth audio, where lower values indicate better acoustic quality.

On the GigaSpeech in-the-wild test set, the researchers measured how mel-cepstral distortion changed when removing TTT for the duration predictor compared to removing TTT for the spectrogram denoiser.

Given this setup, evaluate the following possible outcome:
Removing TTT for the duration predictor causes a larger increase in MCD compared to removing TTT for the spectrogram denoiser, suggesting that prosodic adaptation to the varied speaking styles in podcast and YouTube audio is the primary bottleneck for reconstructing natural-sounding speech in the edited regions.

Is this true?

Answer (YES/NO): YES